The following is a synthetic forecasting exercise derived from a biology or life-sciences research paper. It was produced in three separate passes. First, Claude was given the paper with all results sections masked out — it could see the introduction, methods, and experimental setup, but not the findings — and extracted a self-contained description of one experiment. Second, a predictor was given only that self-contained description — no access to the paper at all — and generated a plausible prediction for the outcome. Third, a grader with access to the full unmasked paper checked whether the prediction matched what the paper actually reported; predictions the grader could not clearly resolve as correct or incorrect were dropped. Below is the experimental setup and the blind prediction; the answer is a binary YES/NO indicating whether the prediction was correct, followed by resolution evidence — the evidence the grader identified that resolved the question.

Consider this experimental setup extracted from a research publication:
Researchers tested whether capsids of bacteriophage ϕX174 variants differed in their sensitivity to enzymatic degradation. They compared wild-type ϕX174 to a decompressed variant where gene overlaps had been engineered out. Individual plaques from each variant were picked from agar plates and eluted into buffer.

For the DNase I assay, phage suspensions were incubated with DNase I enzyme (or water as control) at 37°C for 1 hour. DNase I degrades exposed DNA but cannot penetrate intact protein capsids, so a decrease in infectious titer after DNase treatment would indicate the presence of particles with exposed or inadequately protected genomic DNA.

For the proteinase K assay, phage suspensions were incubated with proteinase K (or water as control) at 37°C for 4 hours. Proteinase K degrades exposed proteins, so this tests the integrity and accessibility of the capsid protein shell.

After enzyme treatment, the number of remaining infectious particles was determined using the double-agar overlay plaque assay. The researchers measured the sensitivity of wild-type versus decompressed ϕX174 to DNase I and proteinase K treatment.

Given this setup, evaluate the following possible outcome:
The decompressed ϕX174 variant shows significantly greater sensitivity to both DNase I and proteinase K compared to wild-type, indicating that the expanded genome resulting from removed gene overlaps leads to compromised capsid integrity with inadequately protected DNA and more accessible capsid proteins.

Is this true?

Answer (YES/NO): NO